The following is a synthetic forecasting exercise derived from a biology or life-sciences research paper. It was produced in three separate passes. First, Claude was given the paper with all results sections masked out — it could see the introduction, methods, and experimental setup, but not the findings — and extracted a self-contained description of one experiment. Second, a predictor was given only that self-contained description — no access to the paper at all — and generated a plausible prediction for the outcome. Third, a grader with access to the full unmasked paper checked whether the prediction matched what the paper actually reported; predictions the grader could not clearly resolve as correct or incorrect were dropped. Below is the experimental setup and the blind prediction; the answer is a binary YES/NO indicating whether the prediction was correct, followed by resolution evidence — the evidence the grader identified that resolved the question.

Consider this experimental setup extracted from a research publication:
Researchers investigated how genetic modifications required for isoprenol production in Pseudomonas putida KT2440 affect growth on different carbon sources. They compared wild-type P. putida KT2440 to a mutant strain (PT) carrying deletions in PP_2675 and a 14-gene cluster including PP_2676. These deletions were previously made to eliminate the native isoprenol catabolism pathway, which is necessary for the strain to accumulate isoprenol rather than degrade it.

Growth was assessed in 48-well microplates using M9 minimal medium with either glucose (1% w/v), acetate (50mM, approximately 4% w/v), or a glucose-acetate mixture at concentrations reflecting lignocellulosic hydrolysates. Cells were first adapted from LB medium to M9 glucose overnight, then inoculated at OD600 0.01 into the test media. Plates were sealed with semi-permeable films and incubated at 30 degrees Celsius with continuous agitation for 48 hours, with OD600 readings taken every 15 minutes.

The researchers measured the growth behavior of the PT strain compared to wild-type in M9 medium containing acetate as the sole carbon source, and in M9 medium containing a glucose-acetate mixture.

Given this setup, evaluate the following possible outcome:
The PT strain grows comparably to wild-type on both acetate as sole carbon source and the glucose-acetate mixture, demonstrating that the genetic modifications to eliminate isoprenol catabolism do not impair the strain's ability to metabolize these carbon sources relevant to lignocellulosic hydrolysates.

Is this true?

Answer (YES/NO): NO